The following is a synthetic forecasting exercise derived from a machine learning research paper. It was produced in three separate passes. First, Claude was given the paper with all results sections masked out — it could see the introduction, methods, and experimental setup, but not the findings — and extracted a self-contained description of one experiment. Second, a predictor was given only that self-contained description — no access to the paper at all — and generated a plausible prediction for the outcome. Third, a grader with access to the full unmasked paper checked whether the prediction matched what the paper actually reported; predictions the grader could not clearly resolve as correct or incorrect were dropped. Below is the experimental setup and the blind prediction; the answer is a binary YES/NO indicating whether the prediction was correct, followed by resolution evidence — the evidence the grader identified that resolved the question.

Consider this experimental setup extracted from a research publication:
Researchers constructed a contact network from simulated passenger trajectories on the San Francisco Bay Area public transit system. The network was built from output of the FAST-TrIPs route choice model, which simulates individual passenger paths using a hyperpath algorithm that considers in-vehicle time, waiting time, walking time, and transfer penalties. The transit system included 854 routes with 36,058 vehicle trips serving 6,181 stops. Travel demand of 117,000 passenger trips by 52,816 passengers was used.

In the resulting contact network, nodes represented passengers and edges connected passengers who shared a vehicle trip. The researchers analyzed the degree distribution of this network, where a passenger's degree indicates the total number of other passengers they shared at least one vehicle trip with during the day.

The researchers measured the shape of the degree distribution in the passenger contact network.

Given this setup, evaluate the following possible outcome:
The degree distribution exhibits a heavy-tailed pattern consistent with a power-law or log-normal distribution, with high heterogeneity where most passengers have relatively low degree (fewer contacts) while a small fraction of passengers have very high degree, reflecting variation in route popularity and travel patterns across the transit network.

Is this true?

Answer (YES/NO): YES